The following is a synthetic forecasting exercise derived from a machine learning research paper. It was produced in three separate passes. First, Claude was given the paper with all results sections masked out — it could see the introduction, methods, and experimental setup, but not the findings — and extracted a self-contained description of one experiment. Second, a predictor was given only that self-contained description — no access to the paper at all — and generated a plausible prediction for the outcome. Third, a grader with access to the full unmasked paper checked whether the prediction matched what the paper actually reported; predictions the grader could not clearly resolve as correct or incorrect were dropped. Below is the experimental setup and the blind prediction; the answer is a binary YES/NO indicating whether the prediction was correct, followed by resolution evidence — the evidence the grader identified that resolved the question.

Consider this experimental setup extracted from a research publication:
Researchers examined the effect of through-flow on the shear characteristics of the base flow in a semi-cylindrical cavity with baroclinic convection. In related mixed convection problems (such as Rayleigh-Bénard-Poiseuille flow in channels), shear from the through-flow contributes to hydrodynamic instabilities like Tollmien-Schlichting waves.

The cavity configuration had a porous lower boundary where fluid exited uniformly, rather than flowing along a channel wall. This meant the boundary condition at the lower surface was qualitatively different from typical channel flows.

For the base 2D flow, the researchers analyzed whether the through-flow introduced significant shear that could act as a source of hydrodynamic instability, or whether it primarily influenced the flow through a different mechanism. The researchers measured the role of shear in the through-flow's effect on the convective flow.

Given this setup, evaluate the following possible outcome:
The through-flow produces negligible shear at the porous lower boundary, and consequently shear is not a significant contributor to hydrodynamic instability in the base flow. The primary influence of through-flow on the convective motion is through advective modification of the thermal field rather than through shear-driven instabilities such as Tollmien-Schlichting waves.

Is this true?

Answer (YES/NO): YES